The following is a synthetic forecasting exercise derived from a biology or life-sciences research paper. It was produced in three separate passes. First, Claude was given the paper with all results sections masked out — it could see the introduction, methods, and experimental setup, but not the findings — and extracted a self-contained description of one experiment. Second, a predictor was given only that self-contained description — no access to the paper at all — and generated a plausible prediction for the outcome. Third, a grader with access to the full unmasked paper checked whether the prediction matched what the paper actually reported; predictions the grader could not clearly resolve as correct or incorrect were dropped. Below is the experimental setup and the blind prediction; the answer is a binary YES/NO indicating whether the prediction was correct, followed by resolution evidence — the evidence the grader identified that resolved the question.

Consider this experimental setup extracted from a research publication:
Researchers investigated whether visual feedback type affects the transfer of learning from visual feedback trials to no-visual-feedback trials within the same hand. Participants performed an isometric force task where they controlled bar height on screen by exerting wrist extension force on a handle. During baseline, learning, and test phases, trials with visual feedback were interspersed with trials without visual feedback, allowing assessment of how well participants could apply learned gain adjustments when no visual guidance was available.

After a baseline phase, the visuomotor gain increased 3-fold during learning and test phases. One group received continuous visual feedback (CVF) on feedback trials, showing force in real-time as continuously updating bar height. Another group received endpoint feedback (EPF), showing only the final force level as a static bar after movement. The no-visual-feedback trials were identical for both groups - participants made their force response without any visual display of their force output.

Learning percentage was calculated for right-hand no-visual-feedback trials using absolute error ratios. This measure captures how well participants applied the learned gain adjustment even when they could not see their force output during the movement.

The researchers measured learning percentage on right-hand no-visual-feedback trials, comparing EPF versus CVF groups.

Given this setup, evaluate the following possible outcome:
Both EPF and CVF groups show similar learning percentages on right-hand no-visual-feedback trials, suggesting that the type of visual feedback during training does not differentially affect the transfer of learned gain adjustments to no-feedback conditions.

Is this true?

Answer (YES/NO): YES